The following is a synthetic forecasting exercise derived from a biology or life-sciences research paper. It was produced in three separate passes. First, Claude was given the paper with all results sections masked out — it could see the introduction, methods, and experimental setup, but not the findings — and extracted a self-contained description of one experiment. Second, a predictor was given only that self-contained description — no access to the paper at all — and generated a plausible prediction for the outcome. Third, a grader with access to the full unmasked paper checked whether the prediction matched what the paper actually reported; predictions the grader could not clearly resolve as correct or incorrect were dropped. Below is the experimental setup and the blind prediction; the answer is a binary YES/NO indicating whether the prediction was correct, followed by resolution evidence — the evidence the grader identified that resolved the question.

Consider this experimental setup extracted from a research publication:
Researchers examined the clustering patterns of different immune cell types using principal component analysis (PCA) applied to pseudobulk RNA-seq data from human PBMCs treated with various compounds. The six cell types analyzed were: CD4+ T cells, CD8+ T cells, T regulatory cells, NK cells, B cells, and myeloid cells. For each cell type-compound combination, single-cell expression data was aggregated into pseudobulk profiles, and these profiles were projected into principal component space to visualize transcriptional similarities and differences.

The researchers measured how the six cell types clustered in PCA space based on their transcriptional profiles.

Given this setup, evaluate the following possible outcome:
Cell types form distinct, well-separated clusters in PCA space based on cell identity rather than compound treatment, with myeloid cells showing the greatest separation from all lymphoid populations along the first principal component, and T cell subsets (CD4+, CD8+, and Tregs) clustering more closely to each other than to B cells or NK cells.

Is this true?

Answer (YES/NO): NO